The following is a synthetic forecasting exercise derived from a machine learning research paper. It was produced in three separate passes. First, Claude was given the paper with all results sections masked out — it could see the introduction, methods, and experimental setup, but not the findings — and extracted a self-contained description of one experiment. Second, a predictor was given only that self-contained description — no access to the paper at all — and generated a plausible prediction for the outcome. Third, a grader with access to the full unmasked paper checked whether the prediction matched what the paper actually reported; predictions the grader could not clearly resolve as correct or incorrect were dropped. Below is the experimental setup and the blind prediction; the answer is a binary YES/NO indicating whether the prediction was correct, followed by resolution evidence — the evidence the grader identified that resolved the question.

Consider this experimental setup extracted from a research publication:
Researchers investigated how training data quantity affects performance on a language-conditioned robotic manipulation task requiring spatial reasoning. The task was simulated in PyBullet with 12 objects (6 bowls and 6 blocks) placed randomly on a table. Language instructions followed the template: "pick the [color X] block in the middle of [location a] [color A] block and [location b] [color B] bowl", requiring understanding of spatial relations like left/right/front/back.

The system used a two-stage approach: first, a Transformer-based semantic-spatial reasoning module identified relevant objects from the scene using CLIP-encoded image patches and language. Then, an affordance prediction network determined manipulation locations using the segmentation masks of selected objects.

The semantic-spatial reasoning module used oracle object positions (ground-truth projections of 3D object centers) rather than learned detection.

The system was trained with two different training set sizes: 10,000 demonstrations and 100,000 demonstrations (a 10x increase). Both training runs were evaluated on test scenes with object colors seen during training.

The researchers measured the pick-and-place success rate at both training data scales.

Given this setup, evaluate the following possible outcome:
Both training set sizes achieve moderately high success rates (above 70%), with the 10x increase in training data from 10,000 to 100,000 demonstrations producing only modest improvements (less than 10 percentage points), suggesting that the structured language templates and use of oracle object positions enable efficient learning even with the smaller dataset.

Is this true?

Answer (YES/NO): NO